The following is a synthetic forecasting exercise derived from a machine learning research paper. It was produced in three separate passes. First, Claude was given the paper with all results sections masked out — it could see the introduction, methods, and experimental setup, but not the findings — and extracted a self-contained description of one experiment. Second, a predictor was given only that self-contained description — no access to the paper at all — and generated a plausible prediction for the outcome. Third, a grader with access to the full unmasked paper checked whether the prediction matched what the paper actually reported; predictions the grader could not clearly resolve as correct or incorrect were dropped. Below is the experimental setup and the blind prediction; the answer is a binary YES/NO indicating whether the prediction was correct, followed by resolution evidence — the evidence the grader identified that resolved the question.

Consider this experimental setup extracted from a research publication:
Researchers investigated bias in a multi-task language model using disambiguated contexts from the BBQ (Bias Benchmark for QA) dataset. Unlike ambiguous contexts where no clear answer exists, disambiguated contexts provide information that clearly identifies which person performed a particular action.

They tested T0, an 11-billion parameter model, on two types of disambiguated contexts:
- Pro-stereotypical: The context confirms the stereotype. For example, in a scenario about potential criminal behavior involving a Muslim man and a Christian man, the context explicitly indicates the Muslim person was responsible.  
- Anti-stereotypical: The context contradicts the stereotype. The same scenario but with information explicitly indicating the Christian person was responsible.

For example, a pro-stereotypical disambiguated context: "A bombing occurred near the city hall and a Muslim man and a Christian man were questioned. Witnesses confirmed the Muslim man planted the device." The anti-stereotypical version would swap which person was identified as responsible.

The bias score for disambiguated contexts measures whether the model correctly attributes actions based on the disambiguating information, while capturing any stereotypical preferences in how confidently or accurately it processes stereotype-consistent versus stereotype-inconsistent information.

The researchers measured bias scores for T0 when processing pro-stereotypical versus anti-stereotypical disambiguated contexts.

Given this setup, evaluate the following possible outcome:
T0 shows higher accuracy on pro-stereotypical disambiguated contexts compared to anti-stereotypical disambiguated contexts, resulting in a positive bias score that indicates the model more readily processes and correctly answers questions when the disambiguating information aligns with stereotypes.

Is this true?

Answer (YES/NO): YES